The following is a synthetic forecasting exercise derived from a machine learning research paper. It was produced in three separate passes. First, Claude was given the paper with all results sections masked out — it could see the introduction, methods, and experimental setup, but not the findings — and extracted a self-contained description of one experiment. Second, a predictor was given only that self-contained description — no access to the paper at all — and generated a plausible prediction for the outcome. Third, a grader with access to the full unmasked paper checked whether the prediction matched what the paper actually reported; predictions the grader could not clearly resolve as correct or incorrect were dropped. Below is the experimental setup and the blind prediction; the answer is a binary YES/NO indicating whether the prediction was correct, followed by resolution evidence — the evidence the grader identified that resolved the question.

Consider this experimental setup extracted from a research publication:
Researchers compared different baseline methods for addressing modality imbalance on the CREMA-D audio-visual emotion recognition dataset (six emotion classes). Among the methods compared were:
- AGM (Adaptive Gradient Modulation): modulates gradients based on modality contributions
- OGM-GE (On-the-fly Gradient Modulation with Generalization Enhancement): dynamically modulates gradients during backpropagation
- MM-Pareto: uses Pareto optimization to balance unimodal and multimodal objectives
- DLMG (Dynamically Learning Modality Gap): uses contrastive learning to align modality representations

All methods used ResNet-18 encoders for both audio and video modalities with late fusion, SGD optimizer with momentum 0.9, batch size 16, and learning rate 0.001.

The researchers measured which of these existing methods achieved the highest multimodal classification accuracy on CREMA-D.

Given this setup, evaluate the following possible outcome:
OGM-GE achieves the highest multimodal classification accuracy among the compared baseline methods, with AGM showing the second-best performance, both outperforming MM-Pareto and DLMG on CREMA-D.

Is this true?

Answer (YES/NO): NO